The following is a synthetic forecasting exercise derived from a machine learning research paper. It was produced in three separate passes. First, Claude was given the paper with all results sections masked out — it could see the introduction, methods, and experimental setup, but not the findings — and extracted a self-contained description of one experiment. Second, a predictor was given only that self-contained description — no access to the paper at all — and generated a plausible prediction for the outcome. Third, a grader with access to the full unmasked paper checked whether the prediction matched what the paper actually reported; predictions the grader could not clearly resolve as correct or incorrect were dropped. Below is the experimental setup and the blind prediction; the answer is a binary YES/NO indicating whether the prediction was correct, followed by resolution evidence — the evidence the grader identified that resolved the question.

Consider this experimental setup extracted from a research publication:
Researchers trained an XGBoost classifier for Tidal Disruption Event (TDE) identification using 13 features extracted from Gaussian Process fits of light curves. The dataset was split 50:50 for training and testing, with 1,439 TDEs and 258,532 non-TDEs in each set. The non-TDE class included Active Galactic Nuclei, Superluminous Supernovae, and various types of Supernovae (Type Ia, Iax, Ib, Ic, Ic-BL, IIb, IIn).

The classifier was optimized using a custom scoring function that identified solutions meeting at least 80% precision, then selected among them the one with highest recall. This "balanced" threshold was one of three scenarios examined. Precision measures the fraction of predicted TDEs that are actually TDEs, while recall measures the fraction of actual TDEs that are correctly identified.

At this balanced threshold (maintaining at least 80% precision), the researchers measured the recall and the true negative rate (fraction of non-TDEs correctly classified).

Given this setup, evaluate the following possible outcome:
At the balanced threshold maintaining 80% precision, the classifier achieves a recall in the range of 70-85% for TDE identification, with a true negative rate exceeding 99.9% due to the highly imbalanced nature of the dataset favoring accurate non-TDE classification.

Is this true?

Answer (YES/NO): NO